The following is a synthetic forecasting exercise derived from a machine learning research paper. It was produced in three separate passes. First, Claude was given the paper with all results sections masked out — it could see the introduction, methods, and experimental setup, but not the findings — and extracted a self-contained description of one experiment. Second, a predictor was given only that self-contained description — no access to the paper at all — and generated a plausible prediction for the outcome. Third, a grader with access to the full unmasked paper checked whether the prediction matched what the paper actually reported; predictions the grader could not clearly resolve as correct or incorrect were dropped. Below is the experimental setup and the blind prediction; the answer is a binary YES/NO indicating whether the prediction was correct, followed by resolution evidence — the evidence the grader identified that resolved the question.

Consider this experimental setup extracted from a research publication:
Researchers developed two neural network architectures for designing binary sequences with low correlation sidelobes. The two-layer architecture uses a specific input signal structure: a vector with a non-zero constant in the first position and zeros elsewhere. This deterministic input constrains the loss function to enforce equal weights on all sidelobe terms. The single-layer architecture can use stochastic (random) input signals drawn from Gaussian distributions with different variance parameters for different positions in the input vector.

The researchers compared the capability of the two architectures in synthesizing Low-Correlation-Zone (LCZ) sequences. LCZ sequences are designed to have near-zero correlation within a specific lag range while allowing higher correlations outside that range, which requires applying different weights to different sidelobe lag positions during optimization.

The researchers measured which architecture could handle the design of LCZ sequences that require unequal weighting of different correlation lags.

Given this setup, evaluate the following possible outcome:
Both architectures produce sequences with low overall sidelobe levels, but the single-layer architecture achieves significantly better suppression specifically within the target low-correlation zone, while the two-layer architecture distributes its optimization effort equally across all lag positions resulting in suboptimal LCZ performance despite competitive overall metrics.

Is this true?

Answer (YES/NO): NO